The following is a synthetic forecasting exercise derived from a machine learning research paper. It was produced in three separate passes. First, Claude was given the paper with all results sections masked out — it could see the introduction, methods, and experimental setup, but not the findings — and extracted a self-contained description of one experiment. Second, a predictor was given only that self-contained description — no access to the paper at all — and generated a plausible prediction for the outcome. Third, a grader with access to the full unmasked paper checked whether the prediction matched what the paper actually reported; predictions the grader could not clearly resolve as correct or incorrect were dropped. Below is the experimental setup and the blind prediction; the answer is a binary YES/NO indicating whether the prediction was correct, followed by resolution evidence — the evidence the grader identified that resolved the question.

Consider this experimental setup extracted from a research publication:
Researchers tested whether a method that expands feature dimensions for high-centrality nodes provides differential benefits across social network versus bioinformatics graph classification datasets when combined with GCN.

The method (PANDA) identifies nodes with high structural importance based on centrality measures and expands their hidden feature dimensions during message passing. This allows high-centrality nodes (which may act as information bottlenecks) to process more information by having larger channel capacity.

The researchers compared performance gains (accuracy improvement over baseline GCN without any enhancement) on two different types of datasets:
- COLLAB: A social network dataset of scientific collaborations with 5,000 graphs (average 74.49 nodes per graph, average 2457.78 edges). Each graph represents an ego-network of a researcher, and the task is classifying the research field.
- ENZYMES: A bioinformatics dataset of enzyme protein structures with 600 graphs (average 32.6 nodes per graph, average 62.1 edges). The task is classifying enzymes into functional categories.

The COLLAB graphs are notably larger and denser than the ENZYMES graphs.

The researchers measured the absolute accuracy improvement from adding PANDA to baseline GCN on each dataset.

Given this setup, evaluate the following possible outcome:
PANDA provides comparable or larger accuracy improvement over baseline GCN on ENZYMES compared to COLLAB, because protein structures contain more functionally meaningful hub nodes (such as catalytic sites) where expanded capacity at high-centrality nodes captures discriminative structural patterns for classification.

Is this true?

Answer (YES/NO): NO